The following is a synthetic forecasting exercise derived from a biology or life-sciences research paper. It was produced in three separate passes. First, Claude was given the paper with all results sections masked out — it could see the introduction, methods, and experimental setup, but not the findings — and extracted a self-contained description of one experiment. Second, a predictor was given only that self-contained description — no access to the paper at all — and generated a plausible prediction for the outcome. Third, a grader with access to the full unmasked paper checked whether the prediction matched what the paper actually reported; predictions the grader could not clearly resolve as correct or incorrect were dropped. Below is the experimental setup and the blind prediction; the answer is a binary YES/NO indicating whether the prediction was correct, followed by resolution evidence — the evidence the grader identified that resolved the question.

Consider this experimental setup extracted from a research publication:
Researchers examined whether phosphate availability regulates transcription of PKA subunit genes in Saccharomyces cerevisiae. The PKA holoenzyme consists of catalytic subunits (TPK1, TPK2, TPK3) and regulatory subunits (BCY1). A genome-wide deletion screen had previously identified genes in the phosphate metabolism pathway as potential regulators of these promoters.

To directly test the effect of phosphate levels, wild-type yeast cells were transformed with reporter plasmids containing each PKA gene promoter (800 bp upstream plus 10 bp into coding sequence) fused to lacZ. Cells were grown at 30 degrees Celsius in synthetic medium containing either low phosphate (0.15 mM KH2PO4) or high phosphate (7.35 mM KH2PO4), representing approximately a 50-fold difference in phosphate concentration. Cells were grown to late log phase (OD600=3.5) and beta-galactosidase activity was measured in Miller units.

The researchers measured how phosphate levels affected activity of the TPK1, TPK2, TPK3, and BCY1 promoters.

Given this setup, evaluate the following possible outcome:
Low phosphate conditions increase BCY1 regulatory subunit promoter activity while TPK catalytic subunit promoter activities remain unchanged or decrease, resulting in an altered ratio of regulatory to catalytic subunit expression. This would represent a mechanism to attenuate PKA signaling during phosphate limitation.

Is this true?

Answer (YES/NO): NO